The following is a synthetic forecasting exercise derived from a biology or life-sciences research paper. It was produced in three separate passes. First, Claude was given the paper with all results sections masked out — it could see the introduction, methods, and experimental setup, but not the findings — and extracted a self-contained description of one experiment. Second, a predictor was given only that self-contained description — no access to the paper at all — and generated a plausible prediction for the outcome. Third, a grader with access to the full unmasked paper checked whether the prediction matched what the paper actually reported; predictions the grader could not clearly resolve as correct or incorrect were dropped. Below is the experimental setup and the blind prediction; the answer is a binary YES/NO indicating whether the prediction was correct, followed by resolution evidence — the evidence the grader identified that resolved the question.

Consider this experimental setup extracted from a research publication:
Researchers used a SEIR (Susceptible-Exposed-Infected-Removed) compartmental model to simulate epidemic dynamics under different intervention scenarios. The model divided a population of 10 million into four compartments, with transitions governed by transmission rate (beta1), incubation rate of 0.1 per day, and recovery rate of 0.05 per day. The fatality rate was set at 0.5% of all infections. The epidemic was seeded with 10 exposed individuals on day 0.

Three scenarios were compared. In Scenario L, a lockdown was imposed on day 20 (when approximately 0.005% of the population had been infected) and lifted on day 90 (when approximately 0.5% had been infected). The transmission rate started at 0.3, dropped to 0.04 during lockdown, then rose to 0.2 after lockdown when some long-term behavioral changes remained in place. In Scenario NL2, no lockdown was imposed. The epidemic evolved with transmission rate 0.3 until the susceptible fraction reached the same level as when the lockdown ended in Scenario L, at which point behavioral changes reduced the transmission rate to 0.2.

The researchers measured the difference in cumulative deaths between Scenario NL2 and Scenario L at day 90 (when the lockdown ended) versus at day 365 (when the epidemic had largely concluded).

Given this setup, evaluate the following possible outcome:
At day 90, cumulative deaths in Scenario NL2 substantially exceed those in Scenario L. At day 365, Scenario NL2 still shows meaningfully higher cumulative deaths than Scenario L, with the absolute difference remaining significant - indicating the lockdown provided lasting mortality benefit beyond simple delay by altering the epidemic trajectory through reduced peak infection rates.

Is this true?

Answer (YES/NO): NO